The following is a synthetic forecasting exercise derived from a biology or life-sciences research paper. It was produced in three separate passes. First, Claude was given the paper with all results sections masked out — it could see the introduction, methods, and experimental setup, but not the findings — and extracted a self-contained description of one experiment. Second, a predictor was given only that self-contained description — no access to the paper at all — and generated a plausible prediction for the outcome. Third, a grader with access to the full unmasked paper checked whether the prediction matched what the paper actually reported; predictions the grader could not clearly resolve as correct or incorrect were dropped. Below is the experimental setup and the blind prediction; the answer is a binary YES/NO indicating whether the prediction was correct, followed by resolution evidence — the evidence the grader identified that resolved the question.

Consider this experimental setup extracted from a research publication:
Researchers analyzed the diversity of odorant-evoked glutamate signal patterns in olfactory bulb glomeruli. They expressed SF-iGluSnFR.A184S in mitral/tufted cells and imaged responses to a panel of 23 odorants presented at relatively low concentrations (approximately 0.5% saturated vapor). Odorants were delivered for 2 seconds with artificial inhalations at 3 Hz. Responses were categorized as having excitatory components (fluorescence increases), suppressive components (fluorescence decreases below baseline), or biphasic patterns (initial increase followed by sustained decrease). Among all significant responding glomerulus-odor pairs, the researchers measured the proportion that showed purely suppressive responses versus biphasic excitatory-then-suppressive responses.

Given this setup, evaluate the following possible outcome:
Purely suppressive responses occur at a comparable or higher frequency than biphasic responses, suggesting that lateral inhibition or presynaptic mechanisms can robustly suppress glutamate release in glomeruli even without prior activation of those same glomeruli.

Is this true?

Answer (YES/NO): YES